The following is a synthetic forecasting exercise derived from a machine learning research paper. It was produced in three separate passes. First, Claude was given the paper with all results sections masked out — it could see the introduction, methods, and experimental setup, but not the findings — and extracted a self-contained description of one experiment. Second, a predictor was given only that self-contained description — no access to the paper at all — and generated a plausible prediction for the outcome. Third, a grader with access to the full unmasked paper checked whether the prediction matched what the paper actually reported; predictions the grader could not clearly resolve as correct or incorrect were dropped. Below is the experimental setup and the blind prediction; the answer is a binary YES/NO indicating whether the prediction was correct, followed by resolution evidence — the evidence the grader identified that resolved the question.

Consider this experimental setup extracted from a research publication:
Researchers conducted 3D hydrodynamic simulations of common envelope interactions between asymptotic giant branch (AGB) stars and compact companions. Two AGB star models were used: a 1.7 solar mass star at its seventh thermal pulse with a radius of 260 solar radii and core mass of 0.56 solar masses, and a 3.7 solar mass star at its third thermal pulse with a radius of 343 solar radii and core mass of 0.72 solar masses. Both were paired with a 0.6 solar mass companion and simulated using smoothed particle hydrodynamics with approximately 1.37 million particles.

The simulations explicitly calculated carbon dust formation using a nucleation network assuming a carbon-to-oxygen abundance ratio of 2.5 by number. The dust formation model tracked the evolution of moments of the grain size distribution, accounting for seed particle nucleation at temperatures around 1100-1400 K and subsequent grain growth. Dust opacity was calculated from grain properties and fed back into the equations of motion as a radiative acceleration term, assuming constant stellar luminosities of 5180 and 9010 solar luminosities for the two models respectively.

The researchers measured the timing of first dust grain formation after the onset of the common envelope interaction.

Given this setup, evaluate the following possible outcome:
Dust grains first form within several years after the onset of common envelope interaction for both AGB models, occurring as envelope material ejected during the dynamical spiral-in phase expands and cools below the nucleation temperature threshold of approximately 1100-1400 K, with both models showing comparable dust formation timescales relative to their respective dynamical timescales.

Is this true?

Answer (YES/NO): YES